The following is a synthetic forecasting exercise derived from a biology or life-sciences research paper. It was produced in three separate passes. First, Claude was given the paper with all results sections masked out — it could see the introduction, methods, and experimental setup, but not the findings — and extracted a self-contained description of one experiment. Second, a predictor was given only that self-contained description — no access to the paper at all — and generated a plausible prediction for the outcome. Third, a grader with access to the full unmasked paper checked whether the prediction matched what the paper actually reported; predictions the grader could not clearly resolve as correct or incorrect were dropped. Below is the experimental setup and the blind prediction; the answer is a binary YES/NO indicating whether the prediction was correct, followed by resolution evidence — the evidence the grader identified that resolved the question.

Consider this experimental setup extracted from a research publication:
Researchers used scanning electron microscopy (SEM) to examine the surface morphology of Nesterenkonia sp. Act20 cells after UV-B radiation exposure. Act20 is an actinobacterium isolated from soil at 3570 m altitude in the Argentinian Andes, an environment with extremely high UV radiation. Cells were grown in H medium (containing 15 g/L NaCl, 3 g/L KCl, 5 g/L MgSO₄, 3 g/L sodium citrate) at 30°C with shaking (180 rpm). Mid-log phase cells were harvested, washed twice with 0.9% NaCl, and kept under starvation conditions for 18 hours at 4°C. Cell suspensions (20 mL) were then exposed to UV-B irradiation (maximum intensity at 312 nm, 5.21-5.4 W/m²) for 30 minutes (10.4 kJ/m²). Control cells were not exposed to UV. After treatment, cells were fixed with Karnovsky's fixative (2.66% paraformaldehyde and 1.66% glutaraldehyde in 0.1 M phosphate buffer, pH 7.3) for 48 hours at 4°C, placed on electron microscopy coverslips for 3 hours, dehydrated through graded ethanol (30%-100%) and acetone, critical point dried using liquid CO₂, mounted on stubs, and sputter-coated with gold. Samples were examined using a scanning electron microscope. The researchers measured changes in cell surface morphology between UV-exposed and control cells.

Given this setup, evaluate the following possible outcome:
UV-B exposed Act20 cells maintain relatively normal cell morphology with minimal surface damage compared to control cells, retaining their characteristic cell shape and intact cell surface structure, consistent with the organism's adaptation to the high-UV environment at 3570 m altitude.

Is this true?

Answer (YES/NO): NO